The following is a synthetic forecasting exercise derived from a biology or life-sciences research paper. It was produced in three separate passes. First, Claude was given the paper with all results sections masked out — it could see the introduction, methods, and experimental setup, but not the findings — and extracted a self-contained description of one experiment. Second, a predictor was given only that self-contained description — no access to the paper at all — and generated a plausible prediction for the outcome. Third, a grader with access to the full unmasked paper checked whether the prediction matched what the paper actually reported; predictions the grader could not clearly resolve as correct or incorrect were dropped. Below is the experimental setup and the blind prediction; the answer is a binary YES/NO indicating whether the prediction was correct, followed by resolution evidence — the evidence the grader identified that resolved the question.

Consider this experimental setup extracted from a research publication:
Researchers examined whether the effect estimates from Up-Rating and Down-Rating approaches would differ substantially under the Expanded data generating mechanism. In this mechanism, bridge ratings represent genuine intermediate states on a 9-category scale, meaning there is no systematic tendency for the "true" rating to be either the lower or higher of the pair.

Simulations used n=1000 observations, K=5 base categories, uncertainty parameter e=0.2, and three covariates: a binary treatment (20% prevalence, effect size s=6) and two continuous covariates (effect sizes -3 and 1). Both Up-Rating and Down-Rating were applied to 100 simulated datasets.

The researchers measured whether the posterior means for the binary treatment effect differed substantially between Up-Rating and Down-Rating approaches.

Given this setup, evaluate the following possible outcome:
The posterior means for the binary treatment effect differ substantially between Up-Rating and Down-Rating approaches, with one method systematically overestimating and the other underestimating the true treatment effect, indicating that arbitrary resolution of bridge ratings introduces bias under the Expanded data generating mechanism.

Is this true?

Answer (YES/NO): NO